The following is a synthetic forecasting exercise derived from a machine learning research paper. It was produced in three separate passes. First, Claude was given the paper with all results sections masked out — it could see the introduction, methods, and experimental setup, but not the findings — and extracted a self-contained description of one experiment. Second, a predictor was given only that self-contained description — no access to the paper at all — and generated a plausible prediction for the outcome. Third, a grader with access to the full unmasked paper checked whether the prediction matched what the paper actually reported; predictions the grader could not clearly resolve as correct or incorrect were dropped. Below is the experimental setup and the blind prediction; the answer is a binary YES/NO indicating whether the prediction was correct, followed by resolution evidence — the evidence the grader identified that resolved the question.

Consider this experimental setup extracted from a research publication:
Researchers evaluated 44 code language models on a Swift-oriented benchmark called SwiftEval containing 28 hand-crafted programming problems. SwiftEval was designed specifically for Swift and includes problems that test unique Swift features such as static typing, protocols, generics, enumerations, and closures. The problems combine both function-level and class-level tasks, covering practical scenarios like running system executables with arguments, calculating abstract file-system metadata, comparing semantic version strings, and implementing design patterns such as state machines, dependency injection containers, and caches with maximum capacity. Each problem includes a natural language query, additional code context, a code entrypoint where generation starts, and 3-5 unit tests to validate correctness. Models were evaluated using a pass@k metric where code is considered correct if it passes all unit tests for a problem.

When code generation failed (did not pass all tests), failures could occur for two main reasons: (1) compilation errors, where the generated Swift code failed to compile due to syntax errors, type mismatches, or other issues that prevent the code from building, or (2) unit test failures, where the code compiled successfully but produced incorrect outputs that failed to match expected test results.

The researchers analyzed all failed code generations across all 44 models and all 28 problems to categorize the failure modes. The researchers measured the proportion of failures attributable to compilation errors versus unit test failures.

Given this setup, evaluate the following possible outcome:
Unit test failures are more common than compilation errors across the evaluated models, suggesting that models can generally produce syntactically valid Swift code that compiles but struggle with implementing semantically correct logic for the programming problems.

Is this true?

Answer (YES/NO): NO